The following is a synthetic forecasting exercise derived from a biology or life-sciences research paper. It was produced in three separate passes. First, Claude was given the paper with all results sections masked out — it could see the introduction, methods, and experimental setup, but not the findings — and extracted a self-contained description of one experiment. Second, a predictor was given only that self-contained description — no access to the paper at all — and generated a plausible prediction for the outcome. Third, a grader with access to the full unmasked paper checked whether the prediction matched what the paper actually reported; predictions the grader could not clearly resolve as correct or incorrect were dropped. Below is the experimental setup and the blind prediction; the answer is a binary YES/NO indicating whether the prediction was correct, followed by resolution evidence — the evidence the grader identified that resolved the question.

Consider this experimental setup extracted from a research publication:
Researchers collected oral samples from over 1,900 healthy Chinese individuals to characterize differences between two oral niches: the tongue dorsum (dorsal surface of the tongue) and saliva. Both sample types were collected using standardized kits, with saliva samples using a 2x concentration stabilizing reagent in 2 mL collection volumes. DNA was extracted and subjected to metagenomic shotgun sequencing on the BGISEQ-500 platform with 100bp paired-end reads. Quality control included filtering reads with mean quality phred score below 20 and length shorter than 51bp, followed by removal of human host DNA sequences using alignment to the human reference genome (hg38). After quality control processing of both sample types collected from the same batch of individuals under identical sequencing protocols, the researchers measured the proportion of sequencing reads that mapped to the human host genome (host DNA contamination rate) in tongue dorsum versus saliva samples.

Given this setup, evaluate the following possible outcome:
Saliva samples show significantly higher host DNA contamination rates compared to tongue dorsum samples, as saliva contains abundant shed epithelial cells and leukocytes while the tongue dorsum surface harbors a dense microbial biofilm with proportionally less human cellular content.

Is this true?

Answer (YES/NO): YES